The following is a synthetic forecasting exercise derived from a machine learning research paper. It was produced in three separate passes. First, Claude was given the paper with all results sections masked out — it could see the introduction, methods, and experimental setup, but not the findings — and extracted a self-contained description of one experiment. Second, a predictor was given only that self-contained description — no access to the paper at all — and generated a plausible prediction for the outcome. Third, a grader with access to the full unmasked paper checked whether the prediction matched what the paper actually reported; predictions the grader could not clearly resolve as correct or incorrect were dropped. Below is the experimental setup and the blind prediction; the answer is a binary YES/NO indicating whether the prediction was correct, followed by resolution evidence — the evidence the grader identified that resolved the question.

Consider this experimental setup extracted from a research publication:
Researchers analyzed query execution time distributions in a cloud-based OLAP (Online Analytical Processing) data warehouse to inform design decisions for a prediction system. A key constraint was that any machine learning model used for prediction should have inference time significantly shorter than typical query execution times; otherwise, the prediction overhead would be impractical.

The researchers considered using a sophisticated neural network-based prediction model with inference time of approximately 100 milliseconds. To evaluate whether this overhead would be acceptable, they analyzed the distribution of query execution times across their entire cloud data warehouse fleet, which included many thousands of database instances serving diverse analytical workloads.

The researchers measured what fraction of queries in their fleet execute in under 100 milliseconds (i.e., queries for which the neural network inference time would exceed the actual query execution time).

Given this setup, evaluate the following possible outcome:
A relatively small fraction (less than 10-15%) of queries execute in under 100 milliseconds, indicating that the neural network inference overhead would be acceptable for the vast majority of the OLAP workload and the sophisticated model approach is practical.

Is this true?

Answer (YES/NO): NO